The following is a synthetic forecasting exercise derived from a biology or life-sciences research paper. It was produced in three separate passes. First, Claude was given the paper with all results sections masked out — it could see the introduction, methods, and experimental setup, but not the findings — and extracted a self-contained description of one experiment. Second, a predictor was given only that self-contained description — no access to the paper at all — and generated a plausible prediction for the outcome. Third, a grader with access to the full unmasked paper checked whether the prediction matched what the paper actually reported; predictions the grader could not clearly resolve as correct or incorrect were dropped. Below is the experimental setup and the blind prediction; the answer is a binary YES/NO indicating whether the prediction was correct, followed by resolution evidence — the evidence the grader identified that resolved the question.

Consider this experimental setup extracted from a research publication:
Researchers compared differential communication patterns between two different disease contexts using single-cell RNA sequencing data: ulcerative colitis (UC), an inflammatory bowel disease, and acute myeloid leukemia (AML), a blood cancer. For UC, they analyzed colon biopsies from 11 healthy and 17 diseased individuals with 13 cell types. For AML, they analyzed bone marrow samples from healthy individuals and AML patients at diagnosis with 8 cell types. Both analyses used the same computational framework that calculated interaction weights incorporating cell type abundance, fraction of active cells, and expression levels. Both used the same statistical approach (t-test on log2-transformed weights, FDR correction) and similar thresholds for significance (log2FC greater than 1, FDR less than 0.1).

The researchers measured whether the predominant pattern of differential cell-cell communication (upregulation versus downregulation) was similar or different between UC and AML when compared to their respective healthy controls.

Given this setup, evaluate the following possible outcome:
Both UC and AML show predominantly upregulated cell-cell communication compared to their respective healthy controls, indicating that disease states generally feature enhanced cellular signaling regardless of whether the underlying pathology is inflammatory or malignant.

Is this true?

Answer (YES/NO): NO